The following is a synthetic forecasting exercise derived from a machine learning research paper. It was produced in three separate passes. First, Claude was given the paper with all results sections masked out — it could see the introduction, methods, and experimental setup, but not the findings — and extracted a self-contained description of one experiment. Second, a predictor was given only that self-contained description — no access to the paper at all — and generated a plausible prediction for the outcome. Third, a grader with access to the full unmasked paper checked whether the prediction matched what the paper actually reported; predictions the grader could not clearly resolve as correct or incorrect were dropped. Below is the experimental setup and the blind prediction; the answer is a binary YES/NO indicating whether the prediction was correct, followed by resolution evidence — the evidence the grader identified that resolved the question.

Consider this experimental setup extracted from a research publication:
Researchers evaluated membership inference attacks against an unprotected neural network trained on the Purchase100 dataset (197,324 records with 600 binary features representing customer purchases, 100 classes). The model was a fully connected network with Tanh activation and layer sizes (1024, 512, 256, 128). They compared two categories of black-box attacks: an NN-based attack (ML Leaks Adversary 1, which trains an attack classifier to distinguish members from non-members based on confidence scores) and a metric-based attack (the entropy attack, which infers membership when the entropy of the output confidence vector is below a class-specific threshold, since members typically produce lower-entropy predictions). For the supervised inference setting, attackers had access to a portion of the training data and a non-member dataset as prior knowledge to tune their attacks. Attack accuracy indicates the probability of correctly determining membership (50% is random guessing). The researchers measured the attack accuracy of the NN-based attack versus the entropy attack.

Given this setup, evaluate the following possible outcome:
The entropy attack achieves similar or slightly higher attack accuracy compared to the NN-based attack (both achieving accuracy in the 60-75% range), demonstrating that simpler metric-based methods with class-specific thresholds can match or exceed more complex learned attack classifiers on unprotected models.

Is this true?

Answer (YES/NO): NO